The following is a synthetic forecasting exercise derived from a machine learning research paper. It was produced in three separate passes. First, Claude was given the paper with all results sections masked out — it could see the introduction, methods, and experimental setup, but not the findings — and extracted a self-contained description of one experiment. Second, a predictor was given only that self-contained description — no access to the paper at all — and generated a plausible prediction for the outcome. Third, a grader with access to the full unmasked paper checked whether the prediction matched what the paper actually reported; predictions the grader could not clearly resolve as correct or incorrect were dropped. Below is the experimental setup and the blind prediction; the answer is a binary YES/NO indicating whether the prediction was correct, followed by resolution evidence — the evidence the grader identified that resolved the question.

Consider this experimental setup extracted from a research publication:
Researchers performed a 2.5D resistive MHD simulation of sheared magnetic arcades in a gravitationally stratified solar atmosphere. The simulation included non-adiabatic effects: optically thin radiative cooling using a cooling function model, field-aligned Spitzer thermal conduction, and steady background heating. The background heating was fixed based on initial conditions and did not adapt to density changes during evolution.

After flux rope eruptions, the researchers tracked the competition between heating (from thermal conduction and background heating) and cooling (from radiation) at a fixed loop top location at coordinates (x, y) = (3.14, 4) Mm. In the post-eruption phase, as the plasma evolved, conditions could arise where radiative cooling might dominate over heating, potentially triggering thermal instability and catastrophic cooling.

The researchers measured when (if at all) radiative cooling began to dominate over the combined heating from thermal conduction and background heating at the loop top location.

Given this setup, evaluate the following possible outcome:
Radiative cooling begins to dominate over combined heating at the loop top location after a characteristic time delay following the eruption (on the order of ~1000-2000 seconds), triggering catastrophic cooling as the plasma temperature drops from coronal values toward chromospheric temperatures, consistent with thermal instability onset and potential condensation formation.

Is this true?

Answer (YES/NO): YES